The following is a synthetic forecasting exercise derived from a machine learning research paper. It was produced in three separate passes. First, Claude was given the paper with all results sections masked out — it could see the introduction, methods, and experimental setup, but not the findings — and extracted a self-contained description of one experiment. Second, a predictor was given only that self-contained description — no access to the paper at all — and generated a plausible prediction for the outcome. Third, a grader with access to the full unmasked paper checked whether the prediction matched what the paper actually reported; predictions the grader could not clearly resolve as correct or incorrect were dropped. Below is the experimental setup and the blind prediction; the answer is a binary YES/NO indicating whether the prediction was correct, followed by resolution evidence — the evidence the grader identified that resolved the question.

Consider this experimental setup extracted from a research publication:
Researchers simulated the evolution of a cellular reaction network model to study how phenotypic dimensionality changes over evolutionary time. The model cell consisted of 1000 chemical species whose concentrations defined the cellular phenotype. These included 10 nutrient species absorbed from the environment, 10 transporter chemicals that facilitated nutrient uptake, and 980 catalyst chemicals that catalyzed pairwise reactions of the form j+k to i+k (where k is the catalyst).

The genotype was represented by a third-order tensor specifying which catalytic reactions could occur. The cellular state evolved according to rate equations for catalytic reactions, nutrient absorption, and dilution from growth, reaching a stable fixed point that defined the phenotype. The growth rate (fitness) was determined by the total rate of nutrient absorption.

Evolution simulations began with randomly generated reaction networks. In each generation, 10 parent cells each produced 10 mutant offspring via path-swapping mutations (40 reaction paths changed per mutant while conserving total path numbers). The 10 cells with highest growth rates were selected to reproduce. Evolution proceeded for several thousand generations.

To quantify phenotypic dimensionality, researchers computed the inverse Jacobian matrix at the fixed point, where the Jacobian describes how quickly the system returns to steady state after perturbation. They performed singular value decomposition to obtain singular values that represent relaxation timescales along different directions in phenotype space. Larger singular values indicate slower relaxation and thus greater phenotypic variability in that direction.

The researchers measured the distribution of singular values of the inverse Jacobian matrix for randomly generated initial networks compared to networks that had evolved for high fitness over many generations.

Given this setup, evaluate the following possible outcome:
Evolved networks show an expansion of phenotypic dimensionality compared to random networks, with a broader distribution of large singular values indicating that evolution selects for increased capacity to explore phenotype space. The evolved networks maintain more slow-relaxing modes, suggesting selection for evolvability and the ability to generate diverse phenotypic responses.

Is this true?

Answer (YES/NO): NO